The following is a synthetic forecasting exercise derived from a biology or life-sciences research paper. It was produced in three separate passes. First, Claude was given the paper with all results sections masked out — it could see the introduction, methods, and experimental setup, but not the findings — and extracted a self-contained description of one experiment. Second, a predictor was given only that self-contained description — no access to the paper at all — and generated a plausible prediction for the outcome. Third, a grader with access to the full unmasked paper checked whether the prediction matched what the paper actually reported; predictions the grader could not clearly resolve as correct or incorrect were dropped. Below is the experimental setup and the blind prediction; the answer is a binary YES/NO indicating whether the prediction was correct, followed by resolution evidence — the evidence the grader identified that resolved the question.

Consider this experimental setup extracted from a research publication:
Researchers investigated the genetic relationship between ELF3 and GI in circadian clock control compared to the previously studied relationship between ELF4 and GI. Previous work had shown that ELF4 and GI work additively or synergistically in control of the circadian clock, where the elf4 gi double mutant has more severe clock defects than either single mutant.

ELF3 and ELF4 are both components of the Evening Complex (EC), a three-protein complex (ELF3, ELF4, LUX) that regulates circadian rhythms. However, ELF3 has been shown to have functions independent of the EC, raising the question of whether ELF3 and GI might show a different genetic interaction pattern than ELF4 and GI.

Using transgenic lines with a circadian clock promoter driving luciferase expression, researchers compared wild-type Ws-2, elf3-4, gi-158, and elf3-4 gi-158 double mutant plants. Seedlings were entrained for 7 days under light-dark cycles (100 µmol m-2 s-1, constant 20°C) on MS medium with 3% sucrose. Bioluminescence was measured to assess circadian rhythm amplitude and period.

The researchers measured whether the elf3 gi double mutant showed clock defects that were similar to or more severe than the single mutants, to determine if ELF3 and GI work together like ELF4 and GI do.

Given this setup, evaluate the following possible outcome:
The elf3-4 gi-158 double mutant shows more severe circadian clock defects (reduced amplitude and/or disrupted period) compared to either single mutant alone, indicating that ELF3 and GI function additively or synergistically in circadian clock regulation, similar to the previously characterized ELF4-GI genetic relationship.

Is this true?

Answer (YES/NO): YES